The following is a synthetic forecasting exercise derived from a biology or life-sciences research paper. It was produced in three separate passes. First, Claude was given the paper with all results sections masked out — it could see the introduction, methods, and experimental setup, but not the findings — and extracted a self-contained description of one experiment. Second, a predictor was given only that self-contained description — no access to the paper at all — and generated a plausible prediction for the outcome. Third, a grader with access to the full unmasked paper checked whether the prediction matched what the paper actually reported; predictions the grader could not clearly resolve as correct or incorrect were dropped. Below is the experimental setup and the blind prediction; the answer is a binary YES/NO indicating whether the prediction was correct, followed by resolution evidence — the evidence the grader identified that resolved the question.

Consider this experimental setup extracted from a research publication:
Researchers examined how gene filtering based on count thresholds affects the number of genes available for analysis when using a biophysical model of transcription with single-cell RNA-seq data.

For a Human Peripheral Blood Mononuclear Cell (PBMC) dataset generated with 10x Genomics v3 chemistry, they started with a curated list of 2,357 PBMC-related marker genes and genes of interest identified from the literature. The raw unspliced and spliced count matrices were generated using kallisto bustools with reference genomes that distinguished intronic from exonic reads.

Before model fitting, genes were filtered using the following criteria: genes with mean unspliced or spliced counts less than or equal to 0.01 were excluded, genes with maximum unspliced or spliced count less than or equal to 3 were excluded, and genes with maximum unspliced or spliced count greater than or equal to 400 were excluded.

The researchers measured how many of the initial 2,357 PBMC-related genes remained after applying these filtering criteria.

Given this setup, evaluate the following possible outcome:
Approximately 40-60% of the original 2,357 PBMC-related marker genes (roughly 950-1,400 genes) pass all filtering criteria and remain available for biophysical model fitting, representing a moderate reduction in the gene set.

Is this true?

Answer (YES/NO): YES